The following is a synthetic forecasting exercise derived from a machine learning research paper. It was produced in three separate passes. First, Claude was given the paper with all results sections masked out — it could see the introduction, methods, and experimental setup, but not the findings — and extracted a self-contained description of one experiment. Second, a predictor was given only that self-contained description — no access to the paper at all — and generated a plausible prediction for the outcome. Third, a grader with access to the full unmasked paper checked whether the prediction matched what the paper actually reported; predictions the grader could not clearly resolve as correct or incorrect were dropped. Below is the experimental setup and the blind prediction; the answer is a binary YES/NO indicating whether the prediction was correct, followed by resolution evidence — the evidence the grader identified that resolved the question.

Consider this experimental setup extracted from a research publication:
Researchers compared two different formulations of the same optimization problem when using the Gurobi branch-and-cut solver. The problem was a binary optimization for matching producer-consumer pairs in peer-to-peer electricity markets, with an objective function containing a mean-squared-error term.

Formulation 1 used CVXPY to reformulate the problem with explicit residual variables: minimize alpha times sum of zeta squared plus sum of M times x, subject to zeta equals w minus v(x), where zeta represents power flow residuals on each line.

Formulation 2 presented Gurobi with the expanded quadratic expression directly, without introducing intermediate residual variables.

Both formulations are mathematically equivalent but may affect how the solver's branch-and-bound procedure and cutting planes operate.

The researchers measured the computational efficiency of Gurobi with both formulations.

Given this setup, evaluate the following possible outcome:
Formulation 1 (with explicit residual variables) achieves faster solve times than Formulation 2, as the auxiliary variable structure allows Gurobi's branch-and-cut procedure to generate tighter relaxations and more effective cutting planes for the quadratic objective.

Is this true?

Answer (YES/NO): YES